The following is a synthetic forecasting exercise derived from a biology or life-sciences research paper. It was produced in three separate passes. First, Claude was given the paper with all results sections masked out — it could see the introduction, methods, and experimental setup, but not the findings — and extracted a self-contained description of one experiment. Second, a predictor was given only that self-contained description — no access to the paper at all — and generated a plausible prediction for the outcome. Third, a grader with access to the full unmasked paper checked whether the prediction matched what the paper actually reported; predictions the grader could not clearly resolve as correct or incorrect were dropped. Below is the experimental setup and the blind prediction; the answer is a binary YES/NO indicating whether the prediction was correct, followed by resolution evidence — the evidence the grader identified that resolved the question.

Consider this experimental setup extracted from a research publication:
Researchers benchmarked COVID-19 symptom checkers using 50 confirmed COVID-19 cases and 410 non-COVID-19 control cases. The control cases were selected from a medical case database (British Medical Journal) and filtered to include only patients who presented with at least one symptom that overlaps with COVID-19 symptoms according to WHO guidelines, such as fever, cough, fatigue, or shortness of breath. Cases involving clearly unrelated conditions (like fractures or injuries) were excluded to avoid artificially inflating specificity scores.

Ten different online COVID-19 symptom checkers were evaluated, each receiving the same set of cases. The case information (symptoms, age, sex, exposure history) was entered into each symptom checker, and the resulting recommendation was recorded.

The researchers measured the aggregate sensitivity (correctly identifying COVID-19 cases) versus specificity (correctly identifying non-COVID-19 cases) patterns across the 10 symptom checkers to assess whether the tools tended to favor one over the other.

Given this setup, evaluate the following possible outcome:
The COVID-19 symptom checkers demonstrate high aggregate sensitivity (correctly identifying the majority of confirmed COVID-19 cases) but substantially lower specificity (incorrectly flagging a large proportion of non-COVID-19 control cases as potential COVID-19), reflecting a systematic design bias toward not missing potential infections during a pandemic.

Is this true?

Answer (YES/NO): NO